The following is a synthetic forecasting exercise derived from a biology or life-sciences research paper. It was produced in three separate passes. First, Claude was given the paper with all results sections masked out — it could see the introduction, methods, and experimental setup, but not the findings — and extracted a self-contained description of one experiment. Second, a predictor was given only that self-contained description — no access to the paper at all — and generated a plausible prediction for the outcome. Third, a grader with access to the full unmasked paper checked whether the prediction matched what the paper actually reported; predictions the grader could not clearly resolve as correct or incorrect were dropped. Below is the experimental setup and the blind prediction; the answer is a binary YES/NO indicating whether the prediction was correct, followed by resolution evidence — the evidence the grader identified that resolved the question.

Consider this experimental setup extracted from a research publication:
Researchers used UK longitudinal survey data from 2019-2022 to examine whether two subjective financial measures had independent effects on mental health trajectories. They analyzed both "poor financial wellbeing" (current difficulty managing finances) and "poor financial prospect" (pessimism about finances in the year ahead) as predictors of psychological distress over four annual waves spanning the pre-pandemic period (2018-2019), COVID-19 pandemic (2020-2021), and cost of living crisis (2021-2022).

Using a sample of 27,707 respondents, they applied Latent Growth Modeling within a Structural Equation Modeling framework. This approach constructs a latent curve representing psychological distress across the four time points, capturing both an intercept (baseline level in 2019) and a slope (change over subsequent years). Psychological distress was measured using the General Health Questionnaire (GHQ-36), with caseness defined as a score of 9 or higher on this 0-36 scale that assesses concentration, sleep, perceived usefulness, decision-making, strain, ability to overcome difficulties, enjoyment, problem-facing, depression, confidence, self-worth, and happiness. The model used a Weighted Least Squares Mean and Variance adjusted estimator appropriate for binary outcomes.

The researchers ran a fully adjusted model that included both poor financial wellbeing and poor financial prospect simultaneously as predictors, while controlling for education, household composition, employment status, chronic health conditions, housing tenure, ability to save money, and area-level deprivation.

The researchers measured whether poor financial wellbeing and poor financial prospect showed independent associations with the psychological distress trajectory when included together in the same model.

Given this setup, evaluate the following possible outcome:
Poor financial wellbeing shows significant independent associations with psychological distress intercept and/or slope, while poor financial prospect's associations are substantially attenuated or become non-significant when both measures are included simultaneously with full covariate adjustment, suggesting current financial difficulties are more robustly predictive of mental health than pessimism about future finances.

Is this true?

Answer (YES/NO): NO